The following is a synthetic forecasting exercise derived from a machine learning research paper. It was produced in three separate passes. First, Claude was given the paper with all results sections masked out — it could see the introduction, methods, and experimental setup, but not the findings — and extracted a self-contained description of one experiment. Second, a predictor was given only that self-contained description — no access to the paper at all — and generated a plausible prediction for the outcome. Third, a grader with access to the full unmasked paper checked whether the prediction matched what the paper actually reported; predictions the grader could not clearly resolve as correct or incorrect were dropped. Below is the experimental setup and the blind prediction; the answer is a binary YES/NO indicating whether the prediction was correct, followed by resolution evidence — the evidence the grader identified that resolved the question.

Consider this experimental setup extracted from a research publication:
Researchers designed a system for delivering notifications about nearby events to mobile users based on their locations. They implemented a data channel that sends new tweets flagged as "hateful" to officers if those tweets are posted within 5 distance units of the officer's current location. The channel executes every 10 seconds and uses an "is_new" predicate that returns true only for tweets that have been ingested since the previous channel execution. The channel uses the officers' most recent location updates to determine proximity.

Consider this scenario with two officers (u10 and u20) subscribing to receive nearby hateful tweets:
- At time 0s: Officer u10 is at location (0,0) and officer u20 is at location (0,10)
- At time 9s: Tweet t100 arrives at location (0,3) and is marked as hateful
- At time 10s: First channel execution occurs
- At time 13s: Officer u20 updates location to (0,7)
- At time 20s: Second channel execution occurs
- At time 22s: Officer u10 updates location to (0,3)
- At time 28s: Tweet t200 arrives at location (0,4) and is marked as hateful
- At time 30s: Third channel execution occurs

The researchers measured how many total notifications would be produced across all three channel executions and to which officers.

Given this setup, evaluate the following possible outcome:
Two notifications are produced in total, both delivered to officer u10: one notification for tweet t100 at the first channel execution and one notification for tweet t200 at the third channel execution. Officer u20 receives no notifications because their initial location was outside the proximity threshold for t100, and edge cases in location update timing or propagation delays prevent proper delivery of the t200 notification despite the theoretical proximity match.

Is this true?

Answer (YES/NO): NO